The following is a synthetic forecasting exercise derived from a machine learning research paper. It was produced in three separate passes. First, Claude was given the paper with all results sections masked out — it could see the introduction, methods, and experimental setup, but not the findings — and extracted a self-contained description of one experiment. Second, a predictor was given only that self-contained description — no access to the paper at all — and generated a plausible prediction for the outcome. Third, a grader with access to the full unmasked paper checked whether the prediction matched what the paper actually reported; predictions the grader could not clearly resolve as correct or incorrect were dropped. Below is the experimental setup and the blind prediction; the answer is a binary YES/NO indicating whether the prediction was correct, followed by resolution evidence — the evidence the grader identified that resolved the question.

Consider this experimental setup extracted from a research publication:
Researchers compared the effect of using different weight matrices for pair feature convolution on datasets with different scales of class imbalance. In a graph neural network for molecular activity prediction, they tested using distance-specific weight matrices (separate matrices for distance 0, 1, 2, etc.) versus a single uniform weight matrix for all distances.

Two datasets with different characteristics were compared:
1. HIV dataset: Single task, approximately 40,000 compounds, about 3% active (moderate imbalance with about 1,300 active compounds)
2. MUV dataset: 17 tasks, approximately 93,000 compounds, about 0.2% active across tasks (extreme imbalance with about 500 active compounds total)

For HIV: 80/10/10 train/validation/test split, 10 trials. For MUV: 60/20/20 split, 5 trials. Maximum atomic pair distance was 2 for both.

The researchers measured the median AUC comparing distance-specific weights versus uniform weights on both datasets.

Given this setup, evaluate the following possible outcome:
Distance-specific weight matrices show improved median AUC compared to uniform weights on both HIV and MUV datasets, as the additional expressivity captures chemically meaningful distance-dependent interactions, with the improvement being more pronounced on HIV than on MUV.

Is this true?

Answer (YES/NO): NO